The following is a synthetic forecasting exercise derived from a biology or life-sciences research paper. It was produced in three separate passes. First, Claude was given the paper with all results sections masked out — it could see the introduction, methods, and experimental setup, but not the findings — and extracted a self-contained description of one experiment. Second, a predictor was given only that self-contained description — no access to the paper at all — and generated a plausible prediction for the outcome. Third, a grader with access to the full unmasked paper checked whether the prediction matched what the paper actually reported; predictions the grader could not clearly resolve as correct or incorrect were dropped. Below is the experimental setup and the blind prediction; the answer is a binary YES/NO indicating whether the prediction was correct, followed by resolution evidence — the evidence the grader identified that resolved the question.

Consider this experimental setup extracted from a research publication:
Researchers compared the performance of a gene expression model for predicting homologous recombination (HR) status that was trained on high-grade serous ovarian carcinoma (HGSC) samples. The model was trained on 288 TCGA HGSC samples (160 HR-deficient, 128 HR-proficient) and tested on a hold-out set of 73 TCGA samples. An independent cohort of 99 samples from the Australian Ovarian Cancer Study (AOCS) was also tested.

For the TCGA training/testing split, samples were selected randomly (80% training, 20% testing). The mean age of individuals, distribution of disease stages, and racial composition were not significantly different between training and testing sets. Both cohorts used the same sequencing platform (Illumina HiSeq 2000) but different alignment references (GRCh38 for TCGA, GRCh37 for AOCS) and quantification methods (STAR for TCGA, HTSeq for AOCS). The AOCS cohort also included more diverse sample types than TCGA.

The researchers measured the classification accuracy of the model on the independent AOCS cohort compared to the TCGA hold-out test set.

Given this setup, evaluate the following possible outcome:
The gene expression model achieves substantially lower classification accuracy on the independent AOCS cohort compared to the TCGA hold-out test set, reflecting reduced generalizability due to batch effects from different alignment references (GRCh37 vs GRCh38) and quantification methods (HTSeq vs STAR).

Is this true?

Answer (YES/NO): NO